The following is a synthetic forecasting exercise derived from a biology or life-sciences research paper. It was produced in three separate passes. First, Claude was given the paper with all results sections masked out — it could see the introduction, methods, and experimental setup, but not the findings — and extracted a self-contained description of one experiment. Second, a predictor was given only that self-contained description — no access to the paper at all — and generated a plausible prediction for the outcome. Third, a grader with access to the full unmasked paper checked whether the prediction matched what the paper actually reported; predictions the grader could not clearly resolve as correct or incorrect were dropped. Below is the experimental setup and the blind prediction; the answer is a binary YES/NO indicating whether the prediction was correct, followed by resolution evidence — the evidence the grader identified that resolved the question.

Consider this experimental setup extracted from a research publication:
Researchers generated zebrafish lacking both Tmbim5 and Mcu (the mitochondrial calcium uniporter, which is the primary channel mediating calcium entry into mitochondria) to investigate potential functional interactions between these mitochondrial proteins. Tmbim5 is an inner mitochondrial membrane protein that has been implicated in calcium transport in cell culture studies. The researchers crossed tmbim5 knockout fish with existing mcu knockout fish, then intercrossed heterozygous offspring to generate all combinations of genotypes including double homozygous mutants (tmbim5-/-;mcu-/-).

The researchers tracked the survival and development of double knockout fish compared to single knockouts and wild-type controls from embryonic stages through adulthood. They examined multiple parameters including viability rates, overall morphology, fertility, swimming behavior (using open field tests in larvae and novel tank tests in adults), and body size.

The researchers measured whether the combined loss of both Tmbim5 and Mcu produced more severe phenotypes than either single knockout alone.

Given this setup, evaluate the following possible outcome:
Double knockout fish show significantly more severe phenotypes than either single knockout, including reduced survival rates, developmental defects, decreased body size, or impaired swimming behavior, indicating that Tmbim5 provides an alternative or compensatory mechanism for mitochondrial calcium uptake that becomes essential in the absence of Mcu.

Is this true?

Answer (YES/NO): NO